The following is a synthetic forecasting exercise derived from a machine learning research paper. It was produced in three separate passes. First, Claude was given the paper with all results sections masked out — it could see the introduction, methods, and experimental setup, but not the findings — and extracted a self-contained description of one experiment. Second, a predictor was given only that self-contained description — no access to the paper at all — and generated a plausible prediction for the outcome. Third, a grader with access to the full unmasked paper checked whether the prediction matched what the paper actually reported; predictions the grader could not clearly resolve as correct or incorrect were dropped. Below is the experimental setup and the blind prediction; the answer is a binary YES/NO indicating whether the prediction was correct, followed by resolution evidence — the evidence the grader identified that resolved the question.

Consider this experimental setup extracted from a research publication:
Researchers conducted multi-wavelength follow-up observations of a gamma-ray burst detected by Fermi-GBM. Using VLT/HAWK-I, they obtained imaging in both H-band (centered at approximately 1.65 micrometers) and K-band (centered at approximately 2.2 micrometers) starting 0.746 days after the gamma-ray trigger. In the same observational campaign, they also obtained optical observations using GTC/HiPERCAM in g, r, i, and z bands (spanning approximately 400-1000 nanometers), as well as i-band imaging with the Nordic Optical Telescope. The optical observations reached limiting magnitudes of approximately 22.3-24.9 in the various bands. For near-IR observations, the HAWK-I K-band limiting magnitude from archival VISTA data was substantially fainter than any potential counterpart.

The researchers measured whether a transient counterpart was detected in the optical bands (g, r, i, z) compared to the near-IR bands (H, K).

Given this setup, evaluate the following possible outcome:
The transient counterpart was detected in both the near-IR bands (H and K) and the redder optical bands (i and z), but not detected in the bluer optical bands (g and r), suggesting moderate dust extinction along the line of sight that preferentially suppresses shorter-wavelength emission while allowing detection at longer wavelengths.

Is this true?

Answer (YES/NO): NO